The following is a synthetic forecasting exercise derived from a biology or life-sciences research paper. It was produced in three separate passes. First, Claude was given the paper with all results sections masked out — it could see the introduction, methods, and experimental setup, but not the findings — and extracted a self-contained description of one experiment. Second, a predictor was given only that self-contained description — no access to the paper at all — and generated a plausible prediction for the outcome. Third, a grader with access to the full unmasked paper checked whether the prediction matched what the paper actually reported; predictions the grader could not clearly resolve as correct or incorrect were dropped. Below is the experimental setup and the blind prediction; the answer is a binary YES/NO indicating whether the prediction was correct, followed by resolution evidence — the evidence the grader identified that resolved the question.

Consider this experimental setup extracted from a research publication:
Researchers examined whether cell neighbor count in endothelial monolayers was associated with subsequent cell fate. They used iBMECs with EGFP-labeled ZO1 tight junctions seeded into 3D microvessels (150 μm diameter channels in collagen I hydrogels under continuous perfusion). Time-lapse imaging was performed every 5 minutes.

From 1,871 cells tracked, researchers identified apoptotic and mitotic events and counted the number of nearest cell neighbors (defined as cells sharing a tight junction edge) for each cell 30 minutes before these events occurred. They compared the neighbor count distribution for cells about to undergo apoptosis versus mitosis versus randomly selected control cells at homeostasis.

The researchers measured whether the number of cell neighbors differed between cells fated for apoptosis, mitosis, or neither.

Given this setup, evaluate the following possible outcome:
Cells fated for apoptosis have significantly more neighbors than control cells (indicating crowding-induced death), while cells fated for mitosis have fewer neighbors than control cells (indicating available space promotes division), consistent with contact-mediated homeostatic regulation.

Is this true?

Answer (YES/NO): NO